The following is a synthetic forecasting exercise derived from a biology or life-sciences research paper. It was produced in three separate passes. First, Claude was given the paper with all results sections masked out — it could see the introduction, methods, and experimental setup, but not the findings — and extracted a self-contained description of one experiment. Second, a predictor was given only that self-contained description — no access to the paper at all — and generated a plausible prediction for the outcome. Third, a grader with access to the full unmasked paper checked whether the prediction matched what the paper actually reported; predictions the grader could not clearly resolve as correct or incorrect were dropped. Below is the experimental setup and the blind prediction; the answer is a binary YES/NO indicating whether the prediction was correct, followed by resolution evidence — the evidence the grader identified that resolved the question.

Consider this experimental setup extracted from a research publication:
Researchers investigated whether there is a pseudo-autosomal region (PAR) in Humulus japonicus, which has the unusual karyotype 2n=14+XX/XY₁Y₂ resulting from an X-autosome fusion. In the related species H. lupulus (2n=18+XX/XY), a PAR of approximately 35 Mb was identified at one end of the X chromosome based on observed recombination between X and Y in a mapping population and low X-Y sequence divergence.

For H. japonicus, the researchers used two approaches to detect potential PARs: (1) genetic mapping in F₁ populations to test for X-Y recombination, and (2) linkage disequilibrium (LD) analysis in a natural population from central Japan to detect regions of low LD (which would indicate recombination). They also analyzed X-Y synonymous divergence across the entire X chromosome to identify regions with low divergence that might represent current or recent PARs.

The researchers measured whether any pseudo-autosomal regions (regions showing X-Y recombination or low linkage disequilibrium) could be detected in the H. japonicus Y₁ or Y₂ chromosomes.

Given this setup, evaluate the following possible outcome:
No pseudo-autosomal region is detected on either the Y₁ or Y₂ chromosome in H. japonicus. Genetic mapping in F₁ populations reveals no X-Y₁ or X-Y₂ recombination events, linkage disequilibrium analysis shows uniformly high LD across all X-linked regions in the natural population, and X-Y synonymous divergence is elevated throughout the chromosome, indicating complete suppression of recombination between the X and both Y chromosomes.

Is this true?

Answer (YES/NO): NO